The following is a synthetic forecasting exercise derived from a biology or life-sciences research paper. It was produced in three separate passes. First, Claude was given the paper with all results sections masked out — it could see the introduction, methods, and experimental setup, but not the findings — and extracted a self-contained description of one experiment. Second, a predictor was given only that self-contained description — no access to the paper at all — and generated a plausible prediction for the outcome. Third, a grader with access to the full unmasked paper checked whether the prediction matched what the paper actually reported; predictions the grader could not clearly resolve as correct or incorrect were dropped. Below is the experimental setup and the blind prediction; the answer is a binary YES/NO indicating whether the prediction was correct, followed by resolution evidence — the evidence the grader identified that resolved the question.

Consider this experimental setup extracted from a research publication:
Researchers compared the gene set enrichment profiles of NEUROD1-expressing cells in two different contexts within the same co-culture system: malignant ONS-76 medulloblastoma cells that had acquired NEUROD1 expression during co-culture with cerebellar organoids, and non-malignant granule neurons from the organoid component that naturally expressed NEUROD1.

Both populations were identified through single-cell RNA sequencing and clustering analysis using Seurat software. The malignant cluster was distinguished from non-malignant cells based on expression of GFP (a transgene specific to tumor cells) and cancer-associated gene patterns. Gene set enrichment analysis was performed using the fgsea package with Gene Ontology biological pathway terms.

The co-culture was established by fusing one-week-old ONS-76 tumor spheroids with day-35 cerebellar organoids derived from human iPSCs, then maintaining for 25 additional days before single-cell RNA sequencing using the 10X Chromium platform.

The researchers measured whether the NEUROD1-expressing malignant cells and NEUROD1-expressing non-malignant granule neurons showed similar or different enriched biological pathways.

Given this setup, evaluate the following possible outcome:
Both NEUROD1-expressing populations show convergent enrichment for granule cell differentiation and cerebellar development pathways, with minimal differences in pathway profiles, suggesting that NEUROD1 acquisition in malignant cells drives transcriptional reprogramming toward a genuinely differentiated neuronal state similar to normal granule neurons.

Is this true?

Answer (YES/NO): NO